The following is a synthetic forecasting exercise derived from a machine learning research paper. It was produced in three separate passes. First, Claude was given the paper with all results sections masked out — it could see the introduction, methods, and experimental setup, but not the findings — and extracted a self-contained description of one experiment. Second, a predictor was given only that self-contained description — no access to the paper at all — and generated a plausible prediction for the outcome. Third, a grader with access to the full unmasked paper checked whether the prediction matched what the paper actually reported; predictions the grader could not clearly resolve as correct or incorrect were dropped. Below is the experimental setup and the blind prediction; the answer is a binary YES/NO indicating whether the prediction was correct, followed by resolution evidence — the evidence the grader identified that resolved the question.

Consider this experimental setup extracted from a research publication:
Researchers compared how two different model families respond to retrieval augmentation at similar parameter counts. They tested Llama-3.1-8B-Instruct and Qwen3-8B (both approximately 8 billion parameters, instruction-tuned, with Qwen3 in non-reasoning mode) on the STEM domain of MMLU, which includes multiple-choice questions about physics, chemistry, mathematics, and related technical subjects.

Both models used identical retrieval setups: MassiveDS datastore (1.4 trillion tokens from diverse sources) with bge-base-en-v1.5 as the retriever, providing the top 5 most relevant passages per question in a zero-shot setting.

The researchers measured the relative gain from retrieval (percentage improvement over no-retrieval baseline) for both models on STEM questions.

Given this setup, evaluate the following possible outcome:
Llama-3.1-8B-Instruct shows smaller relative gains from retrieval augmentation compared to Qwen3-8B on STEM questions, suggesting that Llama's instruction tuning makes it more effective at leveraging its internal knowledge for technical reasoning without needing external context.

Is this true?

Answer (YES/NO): NO